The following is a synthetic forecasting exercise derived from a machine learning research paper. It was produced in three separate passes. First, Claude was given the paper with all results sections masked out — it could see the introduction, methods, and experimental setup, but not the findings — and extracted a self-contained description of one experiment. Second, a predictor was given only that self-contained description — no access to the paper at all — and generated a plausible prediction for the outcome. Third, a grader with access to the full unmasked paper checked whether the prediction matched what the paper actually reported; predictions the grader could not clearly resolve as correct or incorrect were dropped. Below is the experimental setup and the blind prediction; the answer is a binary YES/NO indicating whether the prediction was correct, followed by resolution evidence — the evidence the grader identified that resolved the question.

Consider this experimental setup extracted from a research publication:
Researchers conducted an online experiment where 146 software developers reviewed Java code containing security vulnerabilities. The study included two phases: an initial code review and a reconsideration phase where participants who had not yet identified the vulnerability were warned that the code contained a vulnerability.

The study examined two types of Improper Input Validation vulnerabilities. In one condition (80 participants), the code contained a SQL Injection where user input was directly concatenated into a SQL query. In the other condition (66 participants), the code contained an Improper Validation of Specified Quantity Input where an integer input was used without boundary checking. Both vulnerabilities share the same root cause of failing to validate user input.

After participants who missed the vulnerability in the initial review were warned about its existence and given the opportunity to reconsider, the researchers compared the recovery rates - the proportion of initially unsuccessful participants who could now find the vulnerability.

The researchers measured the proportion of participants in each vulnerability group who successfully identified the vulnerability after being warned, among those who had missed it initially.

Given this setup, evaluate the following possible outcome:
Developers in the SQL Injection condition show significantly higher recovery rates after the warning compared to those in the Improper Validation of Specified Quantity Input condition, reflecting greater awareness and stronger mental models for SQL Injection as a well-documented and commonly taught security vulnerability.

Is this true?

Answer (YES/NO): YES